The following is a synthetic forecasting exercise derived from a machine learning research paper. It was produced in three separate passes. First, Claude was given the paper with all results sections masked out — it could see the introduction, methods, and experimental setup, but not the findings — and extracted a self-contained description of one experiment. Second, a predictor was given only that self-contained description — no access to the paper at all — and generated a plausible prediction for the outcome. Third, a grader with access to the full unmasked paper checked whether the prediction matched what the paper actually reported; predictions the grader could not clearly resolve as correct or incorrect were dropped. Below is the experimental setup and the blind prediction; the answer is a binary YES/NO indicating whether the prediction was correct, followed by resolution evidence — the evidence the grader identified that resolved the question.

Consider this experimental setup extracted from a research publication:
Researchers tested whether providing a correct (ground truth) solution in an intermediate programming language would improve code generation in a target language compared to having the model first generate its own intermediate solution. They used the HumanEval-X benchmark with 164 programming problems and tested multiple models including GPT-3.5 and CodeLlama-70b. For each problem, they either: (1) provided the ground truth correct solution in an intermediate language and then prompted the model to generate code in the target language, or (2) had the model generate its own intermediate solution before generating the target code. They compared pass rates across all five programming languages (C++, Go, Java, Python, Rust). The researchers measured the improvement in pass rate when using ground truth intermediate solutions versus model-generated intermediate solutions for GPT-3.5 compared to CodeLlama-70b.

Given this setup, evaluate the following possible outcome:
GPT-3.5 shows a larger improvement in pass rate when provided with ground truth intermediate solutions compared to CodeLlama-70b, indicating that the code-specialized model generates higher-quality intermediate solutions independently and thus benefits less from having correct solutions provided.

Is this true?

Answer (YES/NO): YES